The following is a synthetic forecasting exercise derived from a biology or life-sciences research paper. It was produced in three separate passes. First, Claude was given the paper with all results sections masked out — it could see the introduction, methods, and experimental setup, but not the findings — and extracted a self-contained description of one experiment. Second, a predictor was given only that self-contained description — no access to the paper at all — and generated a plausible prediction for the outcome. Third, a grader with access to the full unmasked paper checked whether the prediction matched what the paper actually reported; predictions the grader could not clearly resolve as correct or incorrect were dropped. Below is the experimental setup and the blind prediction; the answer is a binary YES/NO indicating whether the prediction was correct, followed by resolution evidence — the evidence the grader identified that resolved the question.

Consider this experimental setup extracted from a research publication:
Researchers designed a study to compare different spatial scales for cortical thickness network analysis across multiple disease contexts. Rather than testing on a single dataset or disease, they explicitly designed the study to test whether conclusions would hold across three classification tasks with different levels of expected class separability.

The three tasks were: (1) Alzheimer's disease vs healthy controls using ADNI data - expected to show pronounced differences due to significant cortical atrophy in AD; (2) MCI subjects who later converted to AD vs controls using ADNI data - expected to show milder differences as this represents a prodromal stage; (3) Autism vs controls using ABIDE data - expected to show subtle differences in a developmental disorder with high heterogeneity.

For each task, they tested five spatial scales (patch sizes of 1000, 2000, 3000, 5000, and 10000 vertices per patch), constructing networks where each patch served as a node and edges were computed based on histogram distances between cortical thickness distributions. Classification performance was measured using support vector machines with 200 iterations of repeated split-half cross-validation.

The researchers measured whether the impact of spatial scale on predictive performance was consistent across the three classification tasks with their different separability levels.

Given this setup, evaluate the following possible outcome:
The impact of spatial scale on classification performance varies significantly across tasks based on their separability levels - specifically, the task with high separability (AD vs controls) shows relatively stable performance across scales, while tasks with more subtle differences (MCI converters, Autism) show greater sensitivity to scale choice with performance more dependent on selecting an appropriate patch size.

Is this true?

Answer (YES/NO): NO